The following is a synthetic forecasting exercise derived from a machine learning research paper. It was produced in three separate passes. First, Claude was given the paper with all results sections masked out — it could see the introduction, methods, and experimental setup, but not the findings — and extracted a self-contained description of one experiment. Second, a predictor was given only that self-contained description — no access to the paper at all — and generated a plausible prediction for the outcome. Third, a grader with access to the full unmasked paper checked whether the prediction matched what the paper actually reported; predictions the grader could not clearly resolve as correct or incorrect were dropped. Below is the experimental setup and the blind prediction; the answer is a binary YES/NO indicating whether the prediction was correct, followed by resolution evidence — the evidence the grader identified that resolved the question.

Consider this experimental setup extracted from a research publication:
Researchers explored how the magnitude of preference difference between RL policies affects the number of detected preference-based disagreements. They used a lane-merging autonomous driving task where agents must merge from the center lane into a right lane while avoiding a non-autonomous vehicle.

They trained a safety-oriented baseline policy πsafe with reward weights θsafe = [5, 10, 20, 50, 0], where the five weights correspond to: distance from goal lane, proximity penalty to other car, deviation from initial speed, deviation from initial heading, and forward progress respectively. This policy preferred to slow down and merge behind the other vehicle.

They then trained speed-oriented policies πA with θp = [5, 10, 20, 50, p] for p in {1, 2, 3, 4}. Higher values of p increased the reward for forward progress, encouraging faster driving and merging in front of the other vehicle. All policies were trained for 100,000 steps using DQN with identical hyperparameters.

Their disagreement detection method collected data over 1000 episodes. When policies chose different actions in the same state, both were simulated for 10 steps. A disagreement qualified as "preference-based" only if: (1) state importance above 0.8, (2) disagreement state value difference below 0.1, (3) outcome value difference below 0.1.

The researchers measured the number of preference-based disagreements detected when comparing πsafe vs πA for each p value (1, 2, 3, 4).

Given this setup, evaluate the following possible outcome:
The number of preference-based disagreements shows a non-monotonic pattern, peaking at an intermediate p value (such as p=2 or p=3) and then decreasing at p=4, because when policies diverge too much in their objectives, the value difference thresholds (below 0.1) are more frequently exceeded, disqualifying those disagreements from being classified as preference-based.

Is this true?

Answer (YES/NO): NO